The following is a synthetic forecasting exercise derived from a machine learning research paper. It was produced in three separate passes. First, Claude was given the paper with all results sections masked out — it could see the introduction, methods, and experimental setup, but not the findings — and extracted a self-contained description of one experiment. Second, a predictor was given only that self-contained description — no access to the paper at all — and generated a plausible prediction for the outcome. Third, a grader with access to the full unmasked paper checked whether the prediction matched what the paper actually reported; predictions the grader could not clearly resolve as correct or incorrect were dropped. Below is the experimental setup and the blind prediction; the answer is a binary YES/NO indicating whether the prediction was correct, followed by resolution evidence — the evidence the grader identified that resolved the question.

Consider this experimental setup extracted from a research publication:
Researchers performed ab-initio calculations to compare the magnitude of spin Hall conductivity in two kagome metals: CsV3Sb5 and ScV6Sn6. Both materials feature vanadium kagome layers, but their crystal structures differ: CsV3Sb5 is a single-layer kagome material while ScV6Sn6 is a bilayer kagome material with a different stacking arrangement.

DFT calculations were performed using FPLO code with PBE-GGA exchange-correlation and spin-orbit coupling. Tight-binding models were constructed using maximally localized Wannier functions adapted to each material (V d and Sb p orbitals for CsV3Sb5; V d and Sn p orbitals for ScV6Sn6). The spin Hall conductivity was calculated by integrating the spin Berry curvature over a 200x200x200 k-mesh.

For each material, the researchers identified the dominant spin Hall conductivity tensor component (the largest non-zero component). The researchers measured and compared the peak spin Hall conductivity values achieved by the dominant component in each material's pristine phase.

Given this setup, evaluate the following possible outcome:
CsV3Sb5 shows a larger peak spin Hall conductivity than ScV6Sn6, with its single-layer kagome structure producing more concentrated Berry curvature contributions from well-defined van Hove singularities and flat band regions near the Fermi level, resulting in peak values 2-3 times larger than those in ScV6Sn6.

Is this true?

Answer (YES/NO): NO